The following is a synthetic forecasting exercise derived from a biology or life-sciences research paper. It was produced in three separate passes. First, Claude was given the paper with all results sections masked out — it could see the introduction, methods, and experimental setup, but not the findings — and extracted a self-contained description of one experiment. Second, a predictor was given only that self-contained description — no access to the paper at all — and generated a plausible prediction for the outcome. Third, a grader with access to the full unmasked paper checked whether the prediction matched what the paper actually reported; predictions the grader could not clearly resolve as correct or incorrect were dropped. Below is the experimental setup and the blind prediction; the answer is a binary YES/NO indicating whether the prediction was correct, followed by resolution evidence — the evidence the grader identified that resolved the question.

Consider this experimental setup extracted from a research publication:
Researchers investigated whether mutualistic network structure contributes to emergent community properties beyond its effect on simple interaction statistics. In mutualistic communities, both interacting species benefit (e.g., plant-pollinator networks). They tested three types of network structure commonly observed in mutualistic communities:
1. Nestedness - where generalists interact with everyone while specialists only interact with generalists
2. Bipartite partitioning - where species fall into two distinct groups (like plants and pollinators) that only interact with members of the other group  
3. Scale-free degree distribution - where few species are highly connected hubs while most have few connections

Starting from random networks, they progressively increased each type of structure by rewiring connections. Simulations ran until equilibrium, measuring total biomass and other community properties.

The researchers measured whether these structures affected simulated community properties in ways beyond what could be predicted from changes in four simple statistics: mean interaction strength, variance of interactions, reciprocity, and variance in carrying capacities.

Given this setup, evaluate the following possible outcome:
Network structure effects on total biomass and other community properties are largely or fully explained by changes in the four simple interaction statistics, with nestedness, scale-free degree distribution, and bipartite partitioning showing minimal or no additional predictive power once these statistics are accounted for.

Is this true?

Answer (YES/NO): YES